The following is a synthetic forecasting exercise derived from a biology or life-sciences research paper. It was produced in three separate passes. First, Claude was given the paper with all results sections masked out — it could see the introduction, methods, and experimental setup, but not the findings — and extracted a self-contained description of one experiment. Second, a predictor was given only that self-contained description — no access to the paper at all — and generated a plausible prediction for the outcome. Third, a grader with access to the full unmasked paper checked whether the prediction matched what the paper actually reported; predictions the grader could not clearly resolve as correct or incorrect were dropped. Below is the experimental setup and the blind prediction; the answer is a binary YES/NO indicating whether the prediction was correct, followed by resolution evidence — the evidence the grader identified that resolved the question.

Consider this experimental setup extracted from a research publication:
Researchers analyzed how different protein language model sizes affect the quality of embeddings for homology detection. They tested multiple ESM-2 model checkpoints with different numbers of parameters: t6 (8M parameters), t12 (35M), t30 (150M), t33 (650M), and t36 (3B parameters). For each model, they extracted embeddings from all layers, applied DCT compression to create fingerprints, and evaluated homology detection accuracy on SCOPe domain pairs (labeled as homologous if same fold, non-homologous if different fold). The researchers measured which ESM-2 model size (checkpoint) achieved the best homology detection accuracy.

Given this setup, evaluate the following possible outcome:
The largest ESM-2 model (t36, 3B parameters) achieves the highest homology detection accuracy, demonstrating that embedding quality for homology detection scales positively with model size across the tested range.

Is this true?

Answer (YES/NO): NO